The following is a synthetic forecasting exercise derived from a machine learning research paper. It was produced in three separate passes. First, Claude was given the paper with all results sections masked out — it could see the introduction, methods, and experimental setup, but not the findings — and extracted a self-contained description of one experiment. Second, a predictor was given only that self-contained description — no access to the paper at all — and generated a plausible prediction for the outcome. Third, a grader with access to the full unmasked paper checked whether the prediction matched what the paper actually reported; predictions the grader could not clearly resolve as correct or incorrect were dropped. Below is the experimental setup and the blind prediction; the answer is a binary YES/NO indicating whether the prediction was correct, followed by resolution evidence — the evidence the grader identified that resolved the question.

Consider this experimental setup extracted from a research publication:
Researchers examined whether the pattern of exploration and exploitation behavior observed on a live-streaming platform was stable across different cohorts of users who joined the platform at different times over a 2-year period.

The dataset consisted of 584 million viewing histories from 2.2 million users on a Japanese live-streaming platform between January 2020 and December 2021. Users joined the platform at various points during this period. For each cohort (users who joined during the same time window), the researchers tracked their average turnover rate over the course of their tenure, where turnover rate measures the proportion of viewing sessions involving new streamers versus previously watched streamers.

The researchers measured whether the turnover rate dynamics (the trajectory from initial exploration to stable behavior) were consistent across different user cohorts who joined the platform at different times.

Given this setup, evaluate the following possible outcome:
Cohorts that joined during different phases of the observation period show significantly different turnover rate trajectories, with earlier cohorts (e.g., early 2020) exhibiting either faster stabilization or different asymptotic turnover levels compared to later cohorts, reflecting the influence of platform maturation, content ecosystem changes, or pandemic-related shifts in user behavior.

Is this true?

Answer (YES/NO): NO